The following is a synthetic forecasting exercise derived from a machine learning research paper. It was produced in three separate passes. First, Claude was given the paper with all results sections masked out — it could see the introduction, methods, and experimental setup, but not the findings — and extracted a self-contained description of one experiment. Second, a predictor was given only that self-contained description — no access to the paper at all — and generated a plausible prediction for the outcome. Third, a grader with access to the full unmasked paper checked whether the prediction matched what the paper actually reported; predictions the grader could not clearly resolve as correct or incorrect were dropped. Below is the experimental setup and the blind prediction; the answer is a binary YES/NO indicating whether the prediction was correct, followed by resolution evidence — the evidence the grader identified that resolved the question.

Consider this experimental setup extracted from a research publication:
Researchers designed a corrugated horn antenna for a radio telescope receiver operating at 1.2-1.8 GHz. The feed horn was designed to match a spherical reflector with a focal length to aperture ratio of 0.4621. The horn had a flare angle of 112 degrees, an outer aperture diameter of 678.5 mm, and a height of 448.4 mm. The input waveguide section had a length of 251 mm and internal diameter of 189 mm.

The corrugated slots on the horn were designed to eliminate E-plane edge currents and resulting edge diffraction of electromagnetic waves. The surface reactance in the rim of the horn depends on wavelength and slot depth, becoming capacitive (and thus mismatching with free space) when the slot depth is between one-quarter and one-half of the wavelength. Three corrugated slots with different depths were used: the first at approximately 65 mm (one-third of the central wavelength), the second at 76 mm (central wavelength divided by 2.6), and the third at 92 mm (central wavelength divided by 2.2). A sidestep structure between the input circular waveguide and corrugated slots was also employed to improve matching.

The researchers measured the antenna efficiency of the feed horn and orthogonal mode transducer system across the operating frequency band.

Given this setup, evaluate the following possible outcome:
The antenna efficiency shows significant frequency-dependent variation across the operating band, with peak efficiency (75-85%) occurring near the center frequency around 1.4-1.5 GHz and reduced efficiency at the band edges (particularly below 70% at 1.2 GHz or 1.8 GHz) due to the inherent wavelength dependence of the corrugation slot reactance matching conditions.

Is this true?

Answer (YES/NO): NO